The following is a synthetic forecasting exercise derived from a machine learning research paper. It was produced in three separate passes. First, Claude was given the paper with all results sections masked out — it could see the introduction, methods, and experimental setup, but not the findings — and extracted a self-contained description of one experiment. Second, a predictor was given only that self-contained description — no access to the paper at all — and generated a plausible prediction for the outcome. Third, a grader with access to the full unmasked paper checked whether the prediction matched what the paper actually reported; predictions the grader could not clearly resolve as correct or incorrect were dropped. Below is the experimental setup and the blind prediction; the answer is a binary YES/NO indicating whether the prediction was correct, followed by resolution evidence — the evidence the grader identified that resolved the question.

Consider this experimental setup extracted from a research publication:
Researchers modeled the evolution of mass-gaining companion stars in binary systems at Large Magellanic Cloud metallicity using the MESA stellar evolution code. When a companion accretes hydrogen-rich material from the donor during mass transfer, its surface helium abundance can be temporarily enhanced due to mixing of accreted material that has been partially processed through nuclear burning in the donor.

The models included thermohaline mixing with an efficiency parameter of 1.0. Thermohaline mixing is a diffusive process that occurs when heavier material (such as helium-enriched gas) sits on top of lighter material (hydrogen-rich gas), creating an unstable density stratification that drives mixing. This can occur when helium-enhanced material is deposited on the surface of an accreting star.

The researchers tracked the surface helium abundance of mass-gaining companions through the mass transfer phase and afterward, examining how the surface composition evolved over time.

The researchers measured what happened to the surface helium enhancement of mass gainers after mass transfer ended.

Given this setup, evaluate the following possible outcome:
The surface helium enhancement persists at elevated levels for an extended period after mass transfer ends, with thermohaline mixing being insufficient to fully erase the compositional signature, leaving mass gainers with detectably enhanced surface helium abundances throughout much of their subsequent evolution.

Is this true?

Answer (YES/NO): NO